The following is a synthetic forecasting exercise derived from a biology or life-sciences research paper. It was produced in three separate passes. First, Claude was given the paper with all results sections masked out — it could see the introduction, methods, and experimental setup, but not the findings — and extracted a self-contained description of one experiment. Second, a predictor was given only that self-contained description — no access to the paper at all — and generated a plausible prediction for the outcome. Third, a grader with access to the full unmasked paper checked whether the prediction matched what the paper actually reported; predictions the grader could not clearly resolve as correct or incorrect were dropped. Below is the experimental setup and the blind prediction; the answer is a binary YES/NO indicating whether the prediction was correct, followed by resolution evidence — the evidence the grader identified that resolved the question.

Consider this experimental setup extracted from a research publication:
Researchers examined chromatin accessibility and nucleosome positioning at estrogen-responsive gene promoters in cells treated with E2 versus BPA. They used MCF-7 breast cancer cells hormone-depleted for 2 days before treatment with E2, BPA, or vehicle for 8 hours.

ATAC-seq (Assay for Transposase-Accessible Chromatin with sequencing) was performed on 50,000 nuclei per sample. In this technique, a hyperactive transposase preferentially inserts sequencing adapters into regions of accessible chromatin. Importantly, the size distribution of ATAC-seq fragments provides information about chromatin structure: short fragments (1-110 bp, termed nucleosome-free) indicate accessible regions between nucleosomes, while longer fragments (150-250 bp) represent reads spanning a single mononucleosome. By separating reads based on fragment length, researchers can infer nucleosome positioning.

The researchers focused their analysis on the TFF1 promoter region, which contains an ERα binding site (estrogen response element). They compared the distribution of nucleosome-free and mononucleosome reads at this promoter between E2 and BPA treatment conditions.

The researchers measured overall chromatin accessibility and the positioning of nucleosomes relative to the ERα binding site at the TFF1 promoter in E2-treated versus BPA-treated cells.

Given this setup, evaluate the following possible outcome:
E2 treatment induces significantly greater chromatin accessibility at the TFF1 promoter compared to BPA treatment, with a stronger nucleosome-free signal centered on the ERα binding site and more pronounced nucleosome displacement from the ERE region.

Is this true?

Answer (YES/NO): NO